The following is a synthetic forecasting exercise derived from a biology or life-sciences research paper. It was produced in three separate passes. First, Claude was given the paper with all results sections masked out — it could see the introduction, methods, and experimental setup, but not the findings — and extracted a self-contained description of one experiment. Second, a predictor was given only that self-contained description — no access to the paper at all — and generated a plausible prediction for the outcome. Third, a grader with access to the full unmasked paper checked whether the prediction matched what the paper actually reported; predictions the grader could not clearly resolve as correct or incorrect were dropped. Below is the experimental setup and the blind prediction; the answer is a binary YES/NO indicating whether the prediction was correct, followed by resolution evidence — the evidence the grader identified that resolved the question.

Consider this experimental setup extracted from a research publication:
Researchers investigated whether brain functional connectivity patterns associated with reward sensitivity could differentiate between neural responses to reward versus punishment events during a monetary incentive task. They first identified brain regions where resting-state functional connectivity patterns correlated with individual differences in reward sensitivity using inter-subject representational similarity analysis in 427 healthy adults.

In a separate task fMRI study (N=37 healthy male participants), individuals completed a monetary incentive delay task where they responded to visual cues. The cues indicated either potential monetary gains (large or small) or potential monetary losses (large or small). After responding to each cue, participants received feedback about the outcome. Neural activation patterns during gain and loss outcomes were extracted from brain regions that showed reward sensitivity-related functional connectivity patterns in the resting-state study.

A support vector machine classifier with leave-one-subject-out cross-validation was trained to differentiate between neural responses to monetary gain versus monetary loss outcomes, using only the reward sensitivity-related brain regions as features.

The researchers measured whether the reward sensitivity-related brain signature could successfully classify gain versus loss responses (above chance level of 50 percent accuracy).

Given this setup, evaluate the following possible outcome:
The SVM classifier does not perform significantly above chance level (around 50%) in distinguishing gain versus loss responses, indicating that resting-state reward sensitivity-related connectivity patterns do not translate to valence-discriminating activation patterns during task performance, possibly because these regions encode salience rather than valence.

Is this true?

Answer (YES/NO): NO